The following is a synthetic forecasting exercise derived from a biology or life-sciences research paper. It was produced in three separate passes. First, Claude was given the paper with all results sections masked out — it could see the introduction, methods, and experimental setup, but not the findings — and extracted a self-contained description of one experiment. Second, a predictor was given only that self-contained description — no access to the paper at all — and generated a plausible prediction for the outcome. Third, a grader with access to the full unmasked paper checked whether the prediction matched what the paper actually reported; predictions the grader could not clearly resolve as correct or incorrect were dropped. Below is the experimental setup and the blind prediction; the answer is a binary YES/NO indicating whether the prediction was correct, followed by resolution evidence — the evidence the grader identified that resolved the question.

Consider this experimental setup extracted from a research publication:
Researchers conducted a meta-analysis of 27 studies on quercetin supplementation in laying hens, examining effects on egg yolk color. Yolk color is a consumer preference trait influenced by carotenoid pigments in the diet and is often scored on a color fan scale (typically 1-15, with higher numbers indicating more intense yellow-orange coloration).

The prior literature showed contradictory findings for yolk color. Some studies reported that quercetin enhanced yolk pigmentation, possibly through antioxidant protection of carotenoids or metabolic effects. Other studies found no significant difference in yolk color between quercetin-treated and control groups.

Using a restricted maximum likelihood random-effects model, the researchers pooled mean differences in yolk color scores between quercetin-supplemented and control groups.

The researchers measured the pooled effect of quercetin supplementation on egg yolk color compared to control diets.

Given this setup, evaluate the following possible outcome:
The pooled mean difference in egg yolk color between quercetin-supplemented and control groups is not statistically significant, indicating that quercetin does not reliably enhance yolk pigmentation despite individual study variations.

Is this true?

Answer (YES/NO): NO